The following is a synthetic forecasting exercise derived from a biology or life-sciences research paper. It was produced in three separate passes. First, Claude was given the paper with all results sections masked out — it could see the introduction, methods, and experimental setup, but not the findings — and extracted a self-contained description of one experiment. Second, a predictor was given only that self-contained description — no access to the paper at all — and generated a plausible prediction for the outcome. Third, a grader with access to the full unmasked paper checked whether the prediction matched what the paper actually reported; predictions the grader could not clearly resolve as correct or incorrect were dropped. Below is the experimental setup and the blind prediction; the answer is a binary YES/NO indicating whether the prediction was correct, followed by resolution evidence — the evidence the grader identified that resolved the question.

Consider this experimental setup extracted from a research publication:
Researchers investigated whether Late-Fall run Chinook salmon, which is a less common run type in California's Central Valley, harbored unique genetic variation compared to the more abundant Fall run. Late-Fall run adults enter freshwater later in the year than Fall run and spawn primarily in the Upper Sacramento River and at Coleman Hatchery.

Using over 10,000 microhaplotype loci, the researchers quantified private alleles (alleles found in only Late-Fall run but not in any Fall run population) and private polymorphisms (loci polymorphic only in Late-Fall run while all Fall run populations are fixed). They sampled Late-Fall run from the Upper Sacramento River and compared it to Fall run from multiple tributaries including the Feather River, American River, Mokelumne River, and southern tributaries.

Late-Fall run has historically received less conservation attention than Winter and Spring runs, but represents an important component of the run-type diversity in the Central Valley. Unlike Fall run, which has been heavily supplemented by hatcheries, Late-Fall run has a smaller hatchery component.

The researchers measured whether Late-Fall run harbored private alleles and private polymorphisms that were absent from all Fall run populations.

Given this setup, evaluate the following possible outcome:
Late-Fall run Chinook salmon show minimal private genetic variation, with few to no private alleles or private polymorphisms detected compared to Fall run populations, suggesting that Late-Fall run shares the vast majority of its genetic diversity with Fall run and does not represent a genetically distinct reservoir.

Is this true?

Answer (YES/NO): NO